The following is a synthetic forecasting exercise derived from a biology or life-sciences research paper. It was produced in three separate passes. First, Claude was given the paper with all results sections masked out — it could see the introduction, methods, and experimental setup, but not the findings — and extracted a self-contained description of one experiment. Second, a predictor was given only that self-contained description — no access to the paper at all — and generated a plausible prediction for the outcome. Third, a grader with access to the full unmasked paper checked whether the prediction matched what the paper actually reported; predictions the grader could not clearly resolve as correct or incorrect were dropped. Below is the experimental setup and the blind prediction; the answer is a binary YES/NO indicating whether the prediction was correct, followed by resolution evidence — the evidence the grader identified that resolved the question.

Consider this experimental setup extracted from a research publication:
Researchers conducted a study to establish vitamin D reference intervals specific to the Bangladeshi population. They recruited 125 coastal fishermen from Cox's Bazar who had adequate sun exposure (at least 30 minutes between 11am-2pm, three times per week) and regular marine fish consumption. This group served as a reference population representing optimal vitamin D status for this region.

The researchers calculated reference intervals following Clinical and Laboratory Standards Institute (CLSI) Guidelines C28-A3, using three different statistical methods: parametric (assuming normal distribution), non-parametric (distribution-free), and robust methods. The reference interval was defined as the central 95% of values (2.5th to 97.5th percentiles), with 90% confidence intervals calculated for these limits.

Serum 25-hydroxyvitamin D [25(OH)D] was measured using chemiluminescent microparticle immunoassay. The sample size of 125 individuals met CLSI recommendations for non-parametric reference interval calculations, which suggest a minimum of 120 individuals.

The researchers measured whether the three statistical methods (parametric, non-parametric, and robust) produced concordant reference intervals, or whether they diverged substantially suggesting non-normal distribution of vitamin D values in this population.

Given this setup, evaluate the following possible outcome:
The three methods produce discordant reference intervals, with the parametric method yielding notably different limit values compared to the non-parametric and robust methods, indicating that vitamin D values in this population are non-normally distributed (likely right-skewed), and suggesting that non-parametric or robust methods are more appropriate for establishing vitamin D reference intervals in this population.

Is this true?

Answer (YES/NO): NO